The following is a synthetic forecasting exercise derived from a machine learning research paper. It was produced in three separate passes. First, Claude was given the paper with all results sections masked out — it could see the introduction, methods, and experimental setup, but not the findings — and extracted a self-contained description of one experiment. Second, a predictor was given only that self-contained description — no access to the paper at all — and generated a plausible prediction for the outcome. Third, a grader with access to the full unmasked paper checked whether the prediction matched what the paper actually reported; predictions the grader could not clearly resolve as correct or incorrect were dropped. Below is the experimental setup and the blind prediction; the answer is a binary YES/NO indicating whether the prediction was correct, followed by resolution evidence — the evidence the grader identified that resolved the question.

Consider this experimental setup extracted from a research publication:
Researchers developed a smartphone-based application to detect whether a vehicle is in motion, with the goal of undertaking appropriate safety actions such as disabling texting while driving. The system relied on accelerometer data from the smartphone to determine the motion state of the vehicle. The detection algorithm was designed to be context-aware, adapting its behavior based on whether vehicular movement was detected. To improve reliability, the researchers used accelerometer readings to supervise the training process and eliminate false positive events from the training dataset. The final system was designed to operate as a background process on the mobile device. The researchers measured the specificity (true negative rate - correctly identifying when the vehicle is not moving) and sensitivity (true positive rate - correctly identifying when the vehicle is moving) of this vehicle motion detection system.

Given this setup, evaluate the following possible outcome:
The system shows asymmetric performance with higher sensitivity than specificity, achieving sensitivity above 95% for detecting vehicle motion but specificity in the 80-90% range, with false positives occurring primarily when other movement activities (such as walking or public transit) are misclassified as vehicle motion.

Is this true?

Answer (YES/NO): NO